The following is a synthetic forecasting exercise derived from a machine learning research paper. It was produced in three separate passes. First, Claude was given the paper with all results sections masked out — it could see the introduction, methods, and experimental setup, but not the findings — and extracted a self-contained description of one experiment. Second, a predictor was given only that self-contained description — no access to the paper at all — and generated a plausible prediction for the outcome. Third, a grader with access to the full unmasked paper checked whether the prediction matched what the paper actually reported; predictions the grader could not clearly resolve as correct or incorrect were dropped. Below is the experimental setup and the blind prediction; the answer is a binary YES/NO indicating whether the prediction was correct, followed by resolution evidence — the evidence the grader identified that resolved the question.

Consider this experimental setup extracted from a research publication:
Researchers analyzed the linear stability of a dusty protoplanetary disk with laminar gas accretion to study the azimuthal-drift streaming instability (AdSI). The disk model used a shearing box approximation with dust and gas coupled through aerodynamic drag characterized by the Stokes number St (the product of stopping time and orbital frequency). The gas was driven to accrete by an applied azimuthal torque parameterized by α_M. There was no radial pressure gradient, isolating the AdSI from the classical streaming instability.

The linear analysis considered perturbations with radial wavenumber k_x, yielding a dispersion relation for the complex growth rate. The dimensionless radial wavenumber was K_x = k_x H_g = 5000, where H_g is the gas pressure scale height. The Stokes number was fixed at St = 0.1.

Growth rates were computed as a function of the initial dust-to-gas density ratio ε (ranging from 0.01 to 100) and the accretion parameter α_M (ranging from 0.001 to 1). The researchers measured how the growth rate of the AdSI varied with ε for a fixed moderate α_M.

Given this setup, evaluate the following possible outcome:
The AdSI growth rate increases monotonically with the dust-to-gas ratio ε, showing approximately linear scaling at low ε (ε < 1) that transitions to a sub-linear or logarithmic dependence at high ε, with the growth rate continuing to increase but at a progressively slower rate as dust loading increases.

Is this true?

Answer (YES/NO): NO